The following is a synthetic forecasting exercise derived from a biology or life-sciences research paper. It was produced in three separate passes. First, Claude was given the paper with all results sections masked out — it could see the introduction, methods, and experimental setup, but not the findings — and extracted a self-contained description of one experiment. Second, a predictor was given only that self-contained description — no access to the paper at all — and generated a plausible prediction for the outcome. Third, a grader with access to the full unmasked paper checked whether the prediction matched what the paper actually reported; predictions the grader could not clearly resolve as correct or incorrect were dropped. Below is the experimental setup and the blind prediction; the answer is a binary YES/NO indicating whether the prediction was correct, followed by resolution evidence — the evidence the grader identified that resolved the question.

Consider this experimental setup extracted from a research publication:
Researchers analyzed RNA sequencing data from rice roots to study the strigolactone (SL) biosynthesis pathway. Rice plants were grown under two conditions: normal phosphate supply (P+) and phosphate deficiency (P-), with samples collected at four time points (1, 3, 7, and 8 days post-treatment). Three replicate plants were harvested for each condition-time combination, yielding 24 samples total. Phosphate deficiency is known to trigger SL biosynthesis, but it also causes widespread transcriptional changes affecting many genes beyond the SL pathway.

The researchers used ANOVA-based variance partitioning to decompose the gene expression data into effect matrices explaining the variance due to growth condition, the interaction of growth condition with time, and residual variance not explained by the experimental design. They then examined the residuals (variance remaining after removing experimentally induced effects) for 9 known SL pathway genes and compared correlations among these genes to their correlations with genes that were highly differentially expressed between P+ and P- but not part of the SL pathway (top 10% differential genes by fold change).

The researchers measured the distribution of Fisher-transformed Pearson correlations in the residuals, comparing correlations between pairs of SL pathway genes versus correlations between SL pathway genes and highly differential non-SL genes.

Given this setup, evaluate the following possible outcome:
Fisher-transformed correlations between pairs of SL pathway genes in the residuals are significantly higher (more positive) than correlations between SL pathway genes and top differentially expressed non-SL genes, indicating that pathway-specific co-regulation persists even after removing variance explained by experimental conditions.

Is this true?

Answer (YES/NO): YES